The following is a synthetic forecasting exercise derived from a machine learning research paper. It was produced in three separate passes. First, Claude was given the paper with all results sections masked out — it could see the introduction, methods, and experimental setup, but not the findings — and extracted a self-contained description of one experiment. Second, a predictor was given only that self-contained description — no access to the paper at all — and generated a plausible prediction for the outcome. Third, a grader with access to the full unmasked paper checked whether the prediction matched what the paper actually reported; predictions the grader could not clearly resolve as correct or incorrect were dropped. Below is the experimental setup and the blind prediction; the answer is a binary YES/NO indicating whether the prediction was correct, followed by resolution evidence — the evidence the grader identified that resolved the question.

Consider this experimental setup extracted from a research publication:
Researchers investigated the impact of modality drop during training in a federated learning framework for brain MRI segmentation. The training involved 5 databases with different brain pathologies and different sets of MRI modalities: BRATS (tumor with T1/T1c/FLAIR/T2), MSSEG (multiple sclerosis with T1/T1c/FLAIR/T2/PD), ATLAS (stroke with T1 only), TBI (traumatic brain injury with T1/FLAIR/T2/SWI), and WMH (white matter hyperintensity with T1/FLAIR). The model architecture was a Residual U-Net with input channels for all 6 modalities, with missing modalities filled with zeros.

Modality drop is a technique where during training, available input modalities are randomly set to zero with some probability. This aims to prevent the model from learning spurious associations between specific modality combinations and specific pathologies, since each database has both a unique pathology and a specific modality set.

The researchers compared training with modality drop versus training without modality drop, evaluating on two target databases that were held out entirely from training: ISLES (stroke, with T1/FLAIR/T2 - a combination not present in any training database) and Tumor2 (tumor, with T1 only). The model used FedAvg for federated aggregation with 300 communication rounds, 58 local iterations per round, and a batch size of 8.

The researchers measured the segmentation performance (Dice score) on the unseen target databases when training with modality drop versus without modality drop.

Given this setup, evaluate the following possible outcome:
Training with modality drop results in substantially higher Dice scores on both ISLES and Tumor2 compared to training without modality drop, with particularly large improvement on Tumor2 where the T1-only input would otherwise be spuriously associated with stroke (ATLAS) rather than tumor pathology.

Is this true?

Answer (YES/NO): NO